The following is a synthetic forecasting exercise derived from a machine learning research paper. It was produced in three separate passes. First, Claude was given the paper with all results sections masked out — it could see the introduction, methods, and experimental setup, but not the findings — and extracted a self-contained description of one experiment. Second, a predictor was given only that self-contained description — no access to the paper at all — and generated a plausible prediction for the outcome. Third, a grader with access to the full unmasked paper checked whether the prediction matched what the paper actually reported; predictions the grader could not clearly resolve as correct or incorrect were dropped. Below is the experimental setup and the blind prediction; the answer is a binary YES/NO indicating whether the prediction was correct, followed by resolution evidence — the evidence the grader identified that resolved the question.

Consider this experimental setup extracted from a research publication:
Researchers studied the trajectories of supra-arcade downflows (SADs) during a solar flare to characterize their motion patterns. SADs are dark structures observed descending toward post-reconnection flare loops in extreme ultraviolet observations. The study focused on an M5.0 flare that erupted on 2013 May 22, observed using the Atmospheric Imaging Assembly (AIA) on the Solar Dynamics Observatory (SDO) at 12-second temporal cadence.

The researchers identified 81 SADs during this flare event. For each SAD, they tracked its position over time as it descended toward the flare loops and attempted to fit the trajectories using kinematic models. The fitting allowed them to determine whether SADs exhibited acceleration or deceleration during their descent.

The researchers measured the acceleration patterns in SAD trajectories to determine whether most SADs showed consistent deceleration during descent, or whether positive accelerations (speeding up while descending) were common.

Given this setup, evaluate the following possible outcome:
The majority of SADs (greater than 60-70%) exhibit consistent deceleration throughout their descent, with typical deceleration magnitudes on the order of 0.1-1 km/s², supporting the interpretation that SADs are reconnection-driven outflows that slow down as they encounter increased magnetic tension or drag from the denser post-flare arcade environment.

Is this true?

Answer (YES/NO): YES